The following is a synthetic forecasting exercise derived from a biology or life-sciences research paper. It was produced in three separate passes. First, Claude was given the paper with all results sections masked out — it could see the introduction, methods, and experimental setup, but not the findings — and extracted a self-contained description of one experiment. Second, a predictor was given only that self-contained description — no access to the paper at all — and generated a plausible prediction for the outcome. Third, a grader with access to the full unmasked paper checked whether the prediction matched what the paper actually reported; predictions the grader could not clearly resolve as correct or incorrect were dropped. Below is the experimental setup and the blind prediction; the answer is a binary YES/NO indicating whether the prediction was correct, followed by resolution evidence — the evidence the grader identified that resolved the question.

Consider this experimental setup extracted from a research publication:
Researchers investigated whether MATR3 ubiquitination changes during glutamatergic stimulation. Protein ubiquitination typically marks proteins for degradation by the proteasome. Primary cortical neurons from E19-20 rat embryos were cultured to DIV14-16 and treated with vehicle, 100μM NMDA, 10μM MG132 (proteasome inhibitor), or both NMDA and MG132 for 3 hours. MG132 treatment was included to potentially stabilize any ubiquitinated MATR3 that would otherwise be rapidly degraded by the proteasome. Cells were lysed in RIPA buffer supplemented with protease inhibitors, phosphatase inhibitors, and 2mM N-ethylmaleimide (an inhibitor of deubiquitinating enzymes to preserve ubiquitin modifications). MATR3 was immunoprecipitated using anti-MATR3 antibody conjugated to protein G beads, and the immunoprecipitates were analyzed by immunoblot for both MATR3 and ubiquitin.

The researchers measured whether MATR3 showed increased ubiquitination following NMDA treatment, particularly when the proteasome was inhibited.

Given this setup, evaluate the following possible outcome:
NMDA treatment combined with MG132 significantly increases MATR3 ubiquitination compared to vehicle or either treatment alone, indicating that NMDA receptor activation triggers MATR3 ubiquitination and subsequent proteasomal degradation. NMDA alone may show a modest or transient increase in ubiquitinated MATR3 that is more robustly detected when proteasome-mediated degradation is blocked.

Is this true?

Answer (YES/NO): NO